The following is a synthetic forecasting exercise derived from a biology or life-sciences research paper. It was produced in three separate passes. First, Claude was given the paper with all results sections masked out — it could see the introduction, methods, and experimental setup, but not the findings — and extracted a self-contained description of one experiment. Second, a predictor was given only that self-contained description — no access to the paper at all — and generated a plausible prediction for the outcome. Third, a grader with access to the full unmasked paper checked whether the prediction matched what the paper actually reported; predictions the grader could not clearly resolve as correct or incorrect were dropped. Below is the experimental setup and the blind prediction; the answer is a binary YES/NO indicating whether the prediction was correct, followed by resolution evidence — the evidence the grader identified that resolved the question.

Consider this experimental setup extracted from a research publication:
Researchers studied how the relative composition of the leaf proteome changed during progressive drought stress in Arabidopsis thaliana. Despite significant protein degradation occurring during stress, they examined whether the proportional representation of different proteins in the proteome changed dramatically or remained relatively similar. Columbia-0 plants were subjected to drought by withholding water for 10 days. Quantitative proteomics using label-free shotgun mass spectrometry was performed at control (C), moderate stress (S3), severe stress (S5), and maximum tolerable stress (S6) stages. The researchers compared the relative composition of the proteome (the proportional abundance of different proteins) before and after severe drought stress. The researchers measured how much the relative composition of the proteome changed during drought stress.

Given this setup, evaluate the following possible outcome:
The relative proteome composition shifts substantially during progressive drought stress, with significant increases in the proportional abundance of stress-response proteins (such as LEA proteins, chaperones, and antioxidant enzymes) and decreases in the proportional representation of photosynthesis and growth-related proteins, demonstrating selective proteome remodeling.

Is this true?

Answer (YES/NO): NO